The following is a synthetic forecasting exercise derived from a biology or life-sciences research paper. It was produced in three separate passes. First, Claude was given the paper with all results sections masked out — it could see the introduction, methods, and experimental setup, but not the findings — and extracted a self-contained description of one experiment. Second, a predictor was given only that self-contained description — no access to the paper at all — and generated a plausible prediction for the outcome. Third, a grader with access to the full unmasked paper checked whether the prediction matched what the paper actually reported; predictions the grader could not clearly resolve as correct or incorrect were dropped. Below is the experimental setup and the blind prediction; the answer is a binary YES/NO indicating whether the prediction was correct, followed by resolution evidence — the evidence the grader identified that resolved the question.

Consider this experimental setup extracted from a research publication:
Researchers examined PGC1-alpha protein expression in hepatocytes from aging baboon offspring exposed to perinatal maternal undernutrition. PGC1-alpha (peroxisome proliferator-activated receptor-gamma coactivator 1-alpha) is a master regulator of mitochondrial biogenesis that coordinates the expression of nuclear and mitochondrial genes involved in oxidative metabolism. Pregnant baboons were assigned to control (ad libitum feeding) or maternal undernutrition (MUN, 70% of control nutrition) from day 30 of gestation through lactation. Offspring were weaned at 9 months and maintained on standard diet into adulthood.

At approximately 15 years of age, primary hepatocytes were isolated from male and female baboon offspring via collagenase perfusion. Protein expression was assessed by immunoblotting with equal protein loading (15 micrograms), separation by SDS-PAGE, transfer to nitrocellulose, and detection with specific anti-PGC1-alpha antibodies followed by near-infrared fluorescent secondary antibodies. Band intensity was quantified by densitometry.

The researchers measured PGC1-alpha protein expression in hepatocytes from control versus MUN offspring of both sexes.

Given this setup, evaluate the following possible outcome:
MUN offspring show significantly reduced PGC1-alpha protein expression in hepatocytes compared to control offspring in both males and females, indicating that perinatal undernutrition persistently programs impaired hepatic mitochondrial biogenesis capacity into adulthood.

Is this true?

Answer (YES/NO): NO